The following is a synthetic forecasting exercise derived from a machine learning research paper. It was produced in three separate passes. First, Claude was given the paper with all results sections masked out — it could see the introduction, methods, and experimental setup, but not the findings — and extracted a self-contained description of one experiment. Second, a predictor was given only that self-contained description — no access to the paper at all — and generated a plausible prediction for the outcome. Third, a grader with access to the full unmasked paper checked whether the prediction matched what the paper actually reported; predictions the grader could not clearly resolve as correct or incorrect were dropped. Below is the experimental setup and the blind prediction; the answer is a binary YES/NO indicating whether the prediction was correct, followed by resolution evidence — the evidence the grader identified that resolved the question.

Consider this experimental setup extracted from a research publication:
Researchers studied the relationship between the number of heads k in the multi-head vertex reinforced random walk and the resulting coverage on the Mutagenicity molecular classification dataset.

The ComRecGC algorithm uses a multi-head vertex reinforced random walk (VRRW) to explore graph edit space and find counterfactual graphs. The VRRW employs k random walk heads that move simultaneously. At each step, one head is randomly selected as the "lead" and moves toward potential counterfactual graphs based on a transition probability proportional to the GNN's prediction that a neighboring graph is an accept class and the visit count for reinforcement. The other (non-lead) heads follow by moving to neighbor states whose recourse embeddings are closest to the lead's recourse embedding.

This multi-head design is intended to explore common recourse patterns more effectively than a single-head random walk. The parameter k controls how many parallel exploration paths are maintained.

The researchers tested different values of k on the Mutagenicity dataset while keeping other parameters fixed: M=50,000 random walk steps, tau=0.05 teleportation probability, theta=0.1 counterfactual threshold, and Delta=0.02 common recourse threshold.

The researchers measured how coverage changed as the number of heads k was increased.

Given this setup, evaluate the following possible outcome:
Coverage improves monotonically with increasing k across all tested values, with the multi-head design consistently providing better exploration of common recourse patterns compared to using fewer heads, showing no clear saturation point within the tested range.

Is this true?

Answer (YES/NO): NO